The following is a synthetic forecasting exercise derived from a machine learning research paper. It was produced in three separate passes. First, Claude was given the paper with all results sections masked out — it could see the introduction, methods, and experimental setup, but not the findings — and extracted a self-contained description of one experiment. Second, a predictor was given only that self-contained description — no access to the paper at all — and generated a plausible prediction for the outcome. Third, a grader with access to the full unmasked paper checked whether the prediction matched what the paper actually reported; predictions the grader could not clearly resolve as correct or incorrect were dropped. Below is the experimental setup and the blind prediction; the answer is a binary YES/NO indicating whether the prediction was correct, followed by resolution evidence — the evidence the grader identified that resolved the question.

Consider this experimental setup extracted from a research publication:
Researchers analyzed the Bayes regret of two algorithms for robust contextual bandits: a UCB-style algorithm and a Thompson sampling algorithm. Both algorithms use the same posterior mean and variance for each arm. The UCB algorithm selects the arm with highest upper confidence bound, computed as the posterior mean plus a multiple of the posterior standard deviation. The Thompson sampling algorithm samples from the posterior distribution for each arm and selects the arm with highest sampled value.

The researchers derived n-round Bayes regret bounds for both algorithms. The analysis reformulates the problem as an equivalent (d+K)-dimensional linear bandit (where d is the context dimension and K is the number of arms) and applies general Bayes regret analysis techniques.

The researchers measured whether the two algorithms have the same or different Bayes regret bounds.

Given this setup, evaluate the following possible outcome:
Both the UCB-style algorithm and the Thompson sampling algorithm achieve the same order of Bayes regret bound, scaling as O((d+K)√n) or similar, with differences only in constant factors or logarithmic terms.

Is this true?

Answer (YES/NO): YES